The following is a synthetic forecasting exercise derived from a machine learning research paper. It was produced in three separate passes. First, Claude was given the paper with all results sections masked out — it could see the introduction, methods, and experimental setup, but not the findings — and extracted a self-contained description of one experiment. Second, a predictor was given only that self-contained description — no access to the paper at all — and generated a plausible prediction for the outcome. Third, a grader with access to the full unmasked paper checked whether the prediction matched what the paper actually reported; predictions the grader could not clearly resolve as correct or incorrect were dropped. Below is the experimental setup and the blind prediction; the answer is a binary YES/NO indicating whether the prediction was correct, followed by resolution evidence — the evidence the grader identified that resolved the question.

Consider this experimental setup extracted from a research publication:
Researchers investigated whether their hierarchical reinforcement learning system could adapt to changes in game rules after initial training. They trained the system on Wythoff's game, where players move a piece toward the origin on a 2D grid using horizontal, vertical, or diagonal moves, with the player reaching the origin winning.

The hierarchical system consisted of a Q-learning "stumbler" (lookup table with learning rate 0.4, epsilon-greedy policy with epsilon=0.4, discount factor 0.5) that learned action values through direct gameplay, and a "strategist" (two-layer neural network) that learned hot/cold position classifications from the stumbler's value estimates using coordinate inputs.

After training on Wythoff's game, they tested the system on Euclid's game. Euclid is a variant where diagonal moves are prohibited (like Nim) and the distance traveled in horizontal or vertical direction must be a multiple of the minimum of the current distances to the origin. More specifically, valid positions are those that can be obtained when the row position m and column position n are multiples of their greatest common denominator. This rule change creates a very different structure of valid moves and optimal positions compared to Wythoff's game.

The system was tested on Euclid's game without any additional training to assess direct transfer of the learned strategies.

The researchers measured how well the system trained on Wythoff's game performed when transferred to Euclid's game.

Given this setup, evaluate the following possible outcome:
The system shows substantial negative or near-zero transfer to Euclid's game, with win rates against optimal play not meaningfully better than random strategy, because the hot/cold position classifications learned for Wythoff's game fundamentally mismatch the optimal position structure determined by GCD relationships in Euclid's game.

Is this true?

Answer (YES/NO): NO